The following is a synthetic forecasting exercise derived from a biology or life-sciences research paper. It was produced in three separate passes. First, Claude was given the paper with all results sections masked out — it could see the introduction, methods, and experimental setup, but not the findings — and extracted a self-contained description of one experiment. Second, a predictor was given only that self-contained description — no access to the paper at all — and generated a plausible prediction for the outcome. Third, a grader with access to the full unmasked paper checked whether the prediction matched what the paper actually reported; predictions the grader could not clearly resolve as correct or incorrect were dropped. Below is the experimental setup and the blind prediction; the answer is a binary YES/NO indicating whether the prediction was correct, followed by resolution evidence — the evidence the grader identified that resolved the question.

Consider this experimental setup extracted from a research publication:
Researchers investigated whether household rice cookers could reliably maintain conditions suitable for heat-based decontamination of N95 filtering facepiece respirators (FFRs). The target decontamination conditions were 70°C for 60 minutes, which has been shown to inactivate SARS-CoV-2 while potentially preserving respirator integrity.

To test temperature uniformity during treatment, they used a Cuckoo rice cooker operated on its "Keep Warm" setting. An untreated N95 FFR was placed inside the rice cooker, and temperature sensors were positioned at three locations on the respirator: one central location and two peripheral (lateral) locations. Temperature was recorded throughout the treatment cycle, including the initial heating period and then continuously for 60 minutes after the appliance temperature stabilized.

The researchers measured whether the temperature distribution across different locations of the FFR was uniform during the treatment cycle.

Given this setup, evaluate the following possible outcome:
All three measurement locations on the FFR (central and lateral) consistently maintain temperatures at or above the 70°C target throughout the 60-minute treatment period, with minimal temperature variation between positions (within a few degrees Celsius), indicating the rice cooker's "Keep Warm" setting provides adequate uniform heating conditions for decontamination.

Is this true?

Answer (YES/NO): YES